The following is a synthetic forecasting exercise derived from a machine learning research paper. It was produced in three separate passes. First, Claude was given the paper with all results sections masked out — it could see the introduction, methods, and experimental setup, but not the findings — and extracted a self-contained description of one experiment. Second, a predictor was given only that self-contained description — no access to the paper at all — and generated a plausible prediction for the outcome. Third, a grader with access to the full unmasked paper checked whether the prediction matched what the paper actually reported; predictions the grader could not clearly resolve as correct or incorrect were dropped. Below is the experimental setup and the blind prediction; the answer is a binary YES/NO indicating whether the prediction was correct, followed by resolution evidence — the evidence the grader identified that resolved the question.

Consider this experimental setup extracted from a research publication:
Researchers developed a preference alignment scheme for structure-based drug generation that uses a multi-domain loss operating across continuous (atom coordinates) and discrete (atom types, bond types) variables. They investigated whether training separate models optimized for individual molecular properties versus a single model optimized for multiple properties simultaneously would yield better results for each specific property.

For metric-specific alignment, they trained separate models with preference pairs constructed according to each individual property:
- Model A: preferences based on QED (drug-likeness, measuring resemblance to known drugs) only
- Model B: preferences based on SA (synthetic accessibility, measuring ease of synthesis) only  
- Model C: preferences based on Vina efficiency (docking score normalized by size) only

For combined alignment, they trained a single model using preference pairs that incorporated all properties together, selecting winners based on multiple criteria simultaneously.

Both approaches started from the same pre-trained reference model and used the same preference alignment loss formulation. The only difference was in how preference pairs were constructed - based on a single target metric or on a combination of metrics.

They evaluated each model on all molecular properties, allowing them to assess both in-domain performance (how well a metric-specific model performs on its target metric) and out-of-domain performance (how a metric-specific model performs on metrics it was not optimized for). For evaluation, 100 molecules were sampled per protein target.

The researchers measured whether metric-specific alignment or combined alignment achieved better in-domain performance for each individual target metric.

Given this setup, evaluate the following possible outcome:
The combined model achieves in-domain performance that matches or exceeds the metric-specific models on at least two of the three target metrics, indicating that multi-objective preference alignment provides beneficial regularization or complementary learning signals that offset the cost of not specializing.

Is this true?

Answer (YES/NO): NO